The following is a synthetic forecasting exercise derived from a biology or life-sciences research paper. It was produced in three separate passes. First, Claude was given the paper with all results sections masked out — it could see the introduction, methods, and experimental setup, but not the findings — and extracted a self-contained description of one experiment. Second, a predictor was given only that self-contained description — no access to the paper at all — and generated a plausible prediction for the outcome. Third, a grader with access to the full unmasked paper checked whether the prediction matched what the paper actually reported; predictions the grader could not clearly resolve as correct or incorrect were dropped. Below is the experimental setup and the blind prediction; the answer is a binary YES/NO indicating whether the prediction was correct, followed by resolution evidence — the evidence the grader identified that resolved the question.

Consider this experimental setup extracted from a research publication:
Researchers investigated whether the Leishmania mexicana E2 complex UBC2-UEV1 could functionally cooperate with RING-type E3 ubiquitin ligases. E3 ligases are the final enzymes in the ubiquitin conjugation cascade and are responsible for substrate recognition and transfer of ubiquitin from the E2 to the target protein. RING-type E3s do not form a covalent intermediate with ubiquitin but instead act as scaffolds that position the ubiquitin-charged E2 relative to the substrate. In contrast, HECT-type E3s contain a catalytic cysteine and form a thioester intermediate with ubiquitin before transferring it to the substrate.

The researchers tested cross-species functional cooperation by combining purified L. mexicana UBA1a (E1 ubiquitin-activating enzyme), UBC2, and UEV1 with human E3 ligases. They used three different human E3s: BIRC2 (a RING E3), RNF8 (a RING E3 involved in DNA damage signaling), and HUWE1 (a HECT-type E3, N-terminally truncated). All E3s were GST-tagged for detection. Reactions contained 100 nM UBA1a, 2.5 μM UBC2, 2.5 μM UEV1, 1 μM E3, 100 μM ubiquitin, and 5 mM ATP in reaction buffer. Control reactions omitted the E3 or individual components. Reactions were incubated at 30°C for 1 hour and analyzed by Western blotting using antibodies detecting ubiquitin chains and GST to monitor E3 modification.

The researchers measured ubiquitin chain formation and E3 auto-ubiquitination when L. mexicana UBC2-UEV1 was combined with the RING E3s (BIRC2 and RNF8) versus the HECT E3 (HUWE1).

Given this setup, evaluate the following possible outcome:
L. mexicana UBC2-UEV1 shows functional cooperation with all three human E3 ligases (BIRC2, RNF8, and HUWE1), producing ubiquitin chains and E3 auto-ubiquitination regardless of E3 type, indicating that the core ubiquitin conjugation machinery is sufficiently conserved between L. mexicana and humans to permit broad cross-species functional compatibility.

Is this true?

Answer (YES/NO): NO